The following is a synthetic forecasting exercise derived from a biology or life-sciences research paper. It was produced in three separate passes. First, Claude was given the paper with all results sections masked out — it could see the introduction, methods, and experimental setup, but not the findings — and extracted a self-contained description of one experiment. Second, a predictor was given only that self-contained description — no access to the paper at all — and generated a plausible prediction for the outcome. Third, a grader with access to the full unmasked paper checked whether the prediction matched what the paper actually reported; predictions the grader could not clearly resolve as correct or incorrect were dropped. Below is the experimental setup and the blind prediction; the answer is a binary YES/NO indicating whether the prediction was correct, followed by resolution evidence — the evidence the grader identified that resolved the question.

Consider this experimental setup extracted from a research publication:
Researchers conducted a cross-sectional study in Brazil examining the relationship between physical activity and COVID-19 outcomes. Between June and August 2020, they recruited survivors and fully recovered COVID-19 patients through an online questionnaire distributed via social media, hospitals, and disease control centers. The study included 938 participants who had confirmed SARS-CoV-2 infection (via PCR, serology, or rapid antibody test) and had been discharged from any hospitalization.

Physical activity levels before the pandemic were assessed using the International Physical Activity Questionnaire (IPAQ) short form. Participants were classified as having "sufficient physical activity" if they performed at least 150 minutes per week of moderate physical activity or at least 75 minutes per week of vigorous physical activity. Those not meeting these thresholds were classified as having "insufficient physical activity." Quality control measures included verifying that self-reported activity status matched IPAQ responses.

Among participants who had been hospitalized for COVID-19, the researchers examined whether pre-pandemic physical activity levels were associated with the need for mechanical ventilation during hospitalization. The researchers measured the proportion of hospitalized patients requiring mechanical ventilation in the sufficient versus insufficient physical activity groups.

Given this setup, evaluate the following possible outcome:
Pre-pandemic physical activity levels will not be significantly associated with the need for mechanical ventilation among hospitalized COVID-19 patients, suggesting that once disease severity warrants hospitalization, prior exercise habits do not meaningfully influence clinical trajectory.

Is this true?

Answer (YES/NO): YES